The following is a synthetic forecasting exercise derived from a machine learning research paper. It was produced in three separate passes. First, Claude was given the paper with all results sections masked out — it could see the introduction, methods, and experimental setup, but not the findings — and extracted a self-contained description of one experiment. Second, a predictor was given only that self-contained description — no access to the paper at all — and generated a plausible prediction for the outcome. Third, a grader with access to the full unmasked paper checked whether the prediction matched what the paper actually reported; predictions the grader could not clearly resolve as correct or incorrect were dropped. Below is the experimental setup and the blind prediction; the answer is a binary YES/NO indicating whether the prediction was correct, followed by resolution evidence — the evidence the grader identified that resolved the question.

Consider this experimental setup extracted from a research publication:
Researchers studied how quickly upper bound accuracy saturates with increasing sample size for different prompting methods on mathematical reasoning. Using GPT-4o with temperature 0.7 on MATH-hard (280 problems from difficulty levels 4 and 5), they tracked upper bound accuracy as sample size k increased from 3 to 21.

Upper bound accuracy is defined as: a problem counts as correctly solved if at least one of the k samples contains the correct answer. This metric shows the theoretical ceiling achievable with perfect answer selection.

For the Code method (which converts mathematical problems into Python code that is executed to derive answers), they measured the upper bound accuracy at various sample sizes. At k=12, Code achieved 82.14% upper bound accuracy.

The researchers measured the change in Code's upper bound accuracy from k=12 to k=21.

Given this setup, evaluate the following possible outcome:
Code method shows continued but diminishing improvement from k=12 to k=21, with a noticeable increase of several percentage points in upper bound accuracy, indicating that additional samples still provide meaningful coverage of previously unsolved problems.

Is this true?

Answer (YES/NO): NO